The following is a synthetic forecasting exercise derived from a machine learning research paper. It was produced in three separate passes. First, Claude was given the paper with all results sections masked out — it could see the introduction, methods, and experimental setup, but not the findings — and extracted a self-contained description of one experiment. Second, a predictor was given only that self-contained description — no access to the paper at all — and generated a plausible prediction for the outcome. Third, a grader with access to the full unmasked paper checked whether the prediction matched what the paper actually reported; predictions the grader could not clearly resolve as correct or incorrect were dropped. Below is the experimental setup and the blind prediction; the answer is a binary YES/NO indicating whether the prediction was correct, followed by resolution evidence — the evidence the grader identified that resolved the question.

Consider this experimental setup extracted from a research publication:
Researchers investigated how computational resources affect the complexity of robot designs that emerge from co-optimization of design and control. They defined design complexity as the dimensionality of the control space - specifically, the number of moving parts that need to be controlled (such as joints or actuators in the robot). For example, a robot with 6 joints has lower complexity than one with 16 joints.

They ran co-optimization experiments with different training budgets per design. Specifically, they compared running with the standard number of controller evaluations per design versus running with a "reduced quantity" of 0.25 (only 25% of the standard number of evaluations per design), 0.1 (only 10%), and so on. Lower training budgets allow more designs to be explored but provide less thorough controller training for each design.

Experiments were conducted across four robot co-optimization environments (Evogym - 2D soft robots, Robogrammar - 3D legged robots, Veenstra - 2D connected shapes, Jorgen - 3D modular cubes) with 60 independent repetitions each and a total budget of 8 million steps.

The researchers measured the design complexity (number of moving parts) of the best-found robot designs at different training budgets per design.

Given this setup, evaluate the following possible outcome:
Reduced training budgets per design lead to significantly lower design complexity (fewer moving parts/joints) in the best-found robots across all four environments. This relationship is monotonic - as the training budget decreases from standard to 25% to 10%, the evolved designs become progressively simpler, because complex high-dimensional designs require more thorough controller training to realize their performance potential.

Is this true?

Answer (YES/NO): NO